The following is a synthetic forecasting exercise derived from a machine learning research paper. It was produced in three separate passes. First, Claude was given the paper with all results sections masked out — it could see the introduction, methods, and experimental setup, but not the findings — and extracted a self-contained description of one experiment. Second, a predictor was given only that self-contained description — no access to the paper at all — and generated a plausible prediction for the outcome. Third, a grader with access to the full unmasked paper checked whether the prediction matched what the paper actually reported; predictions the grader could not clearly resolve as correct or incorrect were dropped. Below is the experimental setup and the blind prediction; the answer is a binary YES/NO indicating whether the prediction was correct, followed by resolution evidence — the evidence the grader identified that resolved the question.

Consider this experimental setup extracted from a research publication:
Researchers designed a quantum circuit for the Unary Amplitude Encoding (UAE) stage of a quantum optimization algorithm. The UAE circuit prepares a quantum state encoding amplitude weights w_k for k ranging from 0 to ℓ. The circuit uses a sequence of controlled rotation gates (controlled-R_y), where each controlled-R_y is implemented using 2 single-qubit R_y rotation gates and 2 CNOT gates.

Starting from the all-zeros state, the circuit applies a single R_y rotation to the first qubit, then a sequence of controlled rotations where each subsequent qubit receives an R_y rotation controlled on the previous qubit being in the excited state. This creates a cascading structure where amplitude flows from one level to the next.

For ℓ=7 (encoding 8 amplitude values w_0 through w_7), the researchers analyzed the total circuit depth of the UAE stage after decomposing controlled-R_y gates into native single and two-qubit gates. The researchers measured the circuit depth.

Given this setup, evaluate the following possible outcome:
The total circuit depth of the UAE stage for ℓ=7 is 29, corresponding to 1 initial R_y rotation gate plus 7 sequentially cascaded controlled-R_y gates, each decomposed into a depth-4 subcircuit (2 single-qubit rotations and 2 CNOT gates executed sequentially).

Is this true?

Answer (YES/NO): NO